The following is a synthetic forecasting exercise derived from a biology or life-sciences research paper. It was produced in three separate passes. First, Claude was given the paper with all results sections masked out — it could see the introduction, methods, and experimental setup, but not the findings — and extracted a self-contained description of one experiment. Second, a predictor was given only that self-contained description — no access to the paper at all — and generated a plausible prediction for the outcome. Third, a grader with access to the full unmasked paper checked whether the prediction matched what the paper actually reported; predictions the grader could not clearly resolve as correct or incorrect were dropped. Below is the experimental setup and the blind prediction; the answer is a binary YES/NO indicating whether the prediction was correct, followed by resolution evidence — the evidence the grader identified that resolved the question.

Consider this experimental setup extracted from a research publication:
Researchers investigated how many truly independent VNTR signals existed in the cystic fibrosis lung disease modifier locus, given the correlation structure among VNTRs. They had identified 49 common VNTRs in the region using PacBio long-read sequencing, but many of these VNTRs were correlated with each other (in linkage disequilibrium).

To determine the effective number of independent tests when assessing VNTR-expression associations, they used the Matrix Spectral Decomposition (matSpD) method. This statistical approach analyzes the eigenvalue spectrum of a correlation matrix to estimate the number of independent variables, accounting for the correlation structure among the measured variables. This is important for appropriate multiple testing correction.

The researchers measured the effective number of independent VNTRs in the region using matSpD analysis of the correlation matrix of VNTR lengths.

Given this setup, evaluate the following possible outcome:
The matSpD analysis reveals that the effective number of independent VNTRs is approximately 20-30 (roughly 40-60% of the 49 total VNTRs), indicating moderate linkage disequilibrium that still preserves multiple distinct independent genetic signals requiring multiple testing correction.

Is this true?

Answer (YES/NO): NO